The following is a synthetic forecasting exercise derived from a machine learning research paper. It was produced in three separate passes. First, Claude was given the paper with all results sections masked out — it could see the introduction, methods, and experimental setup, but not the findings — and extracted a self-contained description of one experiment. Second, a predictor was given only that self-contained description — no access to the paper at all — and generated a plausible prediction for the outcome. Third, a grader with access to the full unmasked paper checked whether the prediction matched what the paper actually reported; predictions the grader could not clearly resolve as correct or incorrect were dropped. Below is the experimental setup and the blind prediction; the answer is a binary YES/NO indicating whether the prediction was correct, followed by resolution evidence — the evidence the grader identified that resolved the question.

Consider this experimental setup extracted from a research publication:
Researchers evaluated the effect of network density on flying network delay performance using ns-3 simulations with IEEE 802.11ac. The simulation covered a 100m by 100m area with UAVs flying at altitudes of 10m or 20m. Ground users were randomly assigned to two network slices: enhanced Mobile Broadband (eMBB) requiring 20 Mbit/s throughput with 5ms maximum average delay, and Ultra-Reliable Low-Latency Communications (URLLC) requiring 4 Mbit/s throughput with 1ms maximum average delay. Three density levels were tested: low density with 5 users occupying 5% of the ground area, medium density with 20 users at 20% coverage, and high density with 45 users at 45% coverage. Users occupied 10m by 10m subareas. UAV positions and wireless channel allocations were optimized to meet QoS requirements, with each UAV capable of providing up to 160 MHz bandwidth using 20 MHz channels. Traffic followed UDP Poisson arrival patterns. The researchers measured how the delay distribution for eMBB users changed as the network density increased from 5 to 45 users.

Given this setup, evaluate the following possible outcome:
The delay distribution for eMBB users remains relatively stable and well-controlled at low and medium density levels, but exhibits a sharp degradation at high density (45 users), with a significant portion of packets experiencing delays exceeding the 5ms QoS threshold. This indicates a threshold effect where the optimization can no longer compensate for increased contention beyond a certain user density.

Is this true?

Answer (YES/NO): NO